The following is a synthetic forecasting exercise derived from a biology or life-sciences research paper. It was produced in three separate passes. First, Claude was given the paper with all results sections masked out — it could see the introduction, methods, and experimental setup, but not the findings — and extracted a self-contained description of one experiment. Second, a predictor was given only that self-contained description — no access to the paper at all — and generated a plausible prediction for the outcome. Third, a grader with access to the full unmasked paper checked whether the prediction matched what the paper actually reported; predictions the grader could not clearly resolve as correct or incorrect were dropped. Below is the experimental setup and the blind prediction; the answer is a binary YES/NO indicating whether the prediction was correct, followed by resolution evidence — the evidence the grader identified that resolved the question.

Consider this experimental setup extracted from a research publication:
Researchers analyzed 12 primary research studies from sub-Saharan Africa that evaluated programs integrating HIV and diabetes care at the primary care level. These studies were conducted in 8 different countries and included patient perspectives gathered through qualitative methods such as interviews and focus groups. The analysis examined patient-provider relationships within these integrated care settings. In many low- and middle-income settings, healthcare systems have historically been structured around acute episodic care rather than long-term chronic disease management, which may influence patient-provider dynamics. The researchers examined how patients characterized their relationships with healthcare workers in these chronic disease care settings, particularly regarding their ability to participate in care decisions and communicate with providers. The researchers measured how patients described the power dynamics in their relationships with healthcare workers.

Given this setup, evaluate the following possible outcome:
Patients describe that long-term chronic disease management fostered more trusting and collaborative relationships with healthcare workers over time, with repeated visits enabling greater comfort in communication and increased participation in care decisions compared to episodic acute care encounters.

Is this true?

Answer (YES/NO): NO